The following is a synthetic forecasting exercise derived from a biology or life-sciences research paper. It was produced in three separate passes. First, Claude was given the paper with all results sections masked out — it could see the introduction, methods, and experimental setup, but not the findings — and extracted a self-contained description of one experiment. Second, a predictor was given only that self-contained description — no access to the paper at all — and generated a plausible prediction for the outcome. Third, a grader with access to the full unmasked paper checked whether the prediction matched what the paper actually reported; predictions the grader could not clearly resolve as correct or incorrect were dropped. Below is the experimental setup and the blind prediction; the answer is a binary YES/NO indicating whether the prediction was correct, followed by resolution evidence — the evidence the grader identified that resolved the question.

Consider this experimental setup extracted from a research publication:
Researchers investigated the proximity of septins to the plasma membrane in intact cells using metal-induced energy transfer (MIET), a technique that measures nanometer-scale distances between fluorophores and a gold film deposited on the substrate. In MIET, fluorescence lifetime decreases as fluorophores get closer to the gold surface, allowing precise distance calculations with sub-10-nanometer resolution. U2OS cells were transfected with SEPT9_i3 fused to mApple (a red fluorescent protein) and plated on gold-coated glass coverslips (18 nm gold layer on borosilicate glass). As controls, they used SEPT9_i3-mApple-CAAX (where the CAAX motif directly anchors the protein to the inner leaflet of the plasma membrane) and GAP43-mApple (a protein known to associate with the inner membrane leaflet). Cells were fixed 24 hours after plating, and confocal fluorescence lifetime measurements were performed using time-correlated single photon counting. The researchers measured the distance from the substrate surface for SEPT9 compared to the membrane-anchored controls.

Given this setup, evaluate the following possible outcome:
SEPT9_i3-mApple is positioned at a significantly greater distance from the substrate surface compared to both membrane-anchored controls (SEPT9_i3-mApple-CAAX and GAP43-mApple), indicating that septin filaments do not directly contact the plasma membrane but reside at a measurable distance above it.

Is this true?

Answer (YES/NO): NO